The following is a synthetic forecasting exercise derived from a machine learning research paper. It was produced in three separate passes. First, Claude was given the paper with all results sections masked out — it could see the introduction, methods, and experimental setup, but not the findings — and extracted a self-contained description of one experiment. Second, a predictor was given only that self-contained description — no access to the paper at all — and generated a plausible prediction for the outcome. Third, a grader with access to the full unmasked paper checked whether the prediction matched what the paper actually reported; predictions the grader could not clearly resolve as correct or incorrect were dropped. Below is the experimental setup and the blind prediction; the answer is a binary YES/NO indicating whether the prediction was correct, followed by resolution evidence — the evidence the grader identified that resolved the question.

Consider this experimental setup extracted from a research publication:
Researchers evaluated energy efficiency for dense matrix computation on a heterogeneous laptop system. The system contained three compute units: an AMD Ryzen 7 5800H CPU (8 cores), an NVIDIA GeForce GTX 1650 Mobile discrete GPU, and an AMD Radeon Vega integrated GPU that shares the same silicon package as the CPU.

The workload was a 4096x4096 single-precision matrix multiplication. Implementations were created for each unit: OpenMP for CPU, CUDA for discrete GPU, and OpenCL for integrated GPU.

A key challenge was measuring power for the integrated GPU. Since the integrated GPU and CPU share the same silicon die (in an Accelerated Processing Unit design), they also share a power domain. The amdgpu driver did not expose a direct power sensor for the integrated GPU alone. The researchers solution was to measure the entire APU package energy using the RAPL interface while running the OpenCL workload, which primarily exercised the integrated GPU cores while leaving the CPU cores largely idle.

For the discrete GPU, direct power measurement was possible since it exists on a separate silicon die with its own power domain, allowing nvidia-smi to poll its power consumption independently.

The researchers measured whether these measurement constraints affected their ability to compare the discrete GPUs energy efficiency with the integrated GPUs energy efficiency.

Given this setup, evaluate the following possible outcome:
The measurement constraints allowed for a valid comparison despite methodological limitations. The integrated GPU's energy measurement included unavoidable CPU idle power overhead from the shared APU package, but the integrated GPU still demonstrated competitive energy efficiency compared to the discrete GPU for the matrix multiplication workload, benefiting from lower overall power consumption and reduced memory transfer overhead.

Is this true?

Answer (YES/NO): NO